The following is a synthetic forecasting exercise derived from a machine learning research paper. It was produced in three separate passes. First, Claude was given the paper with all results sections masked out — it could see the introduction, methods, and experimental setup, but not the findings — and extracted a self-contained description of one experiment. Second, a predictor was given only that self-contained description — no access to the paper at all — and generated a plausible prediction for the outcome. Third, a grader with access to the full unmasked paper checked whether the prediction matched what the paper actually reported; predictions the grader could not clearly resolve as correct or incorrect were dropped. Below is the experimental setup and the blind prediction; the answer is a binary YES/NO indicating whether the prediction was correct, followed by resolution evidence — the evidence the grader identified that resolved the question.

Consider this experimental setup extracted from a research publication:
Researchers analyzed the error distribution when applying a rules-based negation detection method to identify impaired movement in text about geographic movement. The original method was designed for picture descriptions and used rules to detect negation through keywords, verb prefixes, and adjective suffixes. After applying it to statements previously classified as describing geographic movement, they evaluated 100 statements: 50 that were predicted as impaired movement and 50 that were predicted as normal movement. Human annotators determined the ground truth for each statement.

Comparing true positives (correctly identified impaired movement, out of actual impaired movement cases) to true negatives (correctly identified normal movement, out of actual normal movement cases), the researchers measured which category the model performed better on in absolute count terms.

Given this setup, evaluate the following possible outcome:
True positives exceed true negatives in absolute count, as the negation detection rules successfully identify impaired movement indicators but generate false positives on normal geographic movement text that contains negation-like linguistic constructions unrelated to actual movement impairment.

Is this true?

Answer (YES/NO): NO